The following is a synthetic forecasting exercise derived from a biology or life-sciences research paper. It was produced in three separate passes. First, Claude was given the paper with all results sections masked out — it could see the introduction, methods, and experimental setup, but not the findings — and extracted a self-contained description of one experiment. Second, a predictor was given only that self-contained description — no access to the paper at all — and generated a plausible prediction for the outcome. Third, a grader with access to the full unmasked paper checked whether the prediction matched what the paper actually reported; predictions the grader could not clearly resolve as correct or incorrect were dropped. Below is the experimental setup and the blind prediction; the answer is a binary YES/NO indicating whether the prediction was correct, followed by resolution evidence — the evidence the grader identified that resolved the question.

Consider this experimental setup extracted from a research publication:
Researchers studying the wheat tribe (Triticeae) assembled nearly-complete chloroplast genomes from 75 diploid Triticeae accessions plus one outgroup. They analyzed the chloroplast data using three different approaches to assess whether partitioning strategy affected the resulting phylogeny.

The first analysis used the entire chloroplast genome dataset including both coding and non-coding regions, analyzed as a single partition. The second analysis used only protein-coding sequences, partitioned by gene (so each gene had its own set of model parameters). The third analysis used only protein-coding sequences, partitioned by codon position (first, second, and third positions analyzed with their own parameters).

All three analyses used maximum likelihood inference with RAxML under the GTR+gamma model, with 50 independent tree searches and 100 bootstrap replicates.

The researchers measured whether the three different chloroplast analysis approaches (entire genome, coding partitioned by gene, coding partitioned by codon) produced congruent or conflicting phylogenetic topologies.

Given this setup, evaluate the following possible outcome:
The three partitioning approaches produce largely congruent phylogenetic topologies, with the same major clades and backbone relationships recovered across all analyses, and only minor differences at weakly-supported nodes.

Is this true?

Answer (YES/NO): YES